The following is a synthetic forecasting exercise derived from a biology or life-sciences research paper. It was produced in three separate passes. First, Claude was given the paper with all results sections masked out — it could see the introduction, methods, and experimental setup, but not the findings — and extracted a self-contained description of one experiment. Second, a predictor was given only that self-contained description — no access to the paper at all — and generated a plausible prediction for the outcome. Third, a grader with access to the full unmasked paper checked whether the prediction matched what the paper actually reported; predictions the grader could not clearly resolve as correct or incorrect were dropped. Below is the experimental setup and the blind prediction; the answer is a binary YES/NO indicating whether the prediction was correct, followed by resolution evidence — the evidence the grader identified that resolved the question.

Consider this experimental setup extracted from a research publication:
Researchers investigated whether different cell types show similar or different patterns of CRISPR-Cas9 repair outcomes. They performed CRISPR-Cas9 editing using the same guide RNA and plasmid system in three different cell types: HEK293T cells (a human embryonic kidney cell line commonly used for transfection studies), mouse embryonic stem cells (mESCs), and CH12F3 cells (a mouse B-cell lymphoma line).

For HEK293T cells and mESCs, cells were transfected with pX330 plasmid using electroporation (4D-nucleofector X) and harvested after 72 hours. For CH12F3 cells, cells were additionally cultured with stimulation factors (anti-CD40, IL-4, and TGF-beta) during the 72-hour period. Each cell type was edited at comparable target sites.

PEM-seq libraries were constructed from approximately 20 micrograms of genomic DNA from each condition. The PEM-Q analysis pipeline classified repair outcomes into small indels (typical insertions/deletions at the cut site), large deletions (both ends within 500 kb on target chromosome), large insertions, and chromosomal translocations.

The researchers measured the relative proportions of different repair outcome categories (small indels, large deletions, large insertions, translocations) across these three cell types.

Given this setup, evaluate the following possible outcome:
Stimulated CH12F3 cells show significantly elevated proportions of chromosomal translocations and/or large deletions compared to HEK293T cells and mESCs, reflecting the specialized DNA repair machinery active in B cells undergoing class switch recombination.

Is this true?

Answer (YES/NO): NO